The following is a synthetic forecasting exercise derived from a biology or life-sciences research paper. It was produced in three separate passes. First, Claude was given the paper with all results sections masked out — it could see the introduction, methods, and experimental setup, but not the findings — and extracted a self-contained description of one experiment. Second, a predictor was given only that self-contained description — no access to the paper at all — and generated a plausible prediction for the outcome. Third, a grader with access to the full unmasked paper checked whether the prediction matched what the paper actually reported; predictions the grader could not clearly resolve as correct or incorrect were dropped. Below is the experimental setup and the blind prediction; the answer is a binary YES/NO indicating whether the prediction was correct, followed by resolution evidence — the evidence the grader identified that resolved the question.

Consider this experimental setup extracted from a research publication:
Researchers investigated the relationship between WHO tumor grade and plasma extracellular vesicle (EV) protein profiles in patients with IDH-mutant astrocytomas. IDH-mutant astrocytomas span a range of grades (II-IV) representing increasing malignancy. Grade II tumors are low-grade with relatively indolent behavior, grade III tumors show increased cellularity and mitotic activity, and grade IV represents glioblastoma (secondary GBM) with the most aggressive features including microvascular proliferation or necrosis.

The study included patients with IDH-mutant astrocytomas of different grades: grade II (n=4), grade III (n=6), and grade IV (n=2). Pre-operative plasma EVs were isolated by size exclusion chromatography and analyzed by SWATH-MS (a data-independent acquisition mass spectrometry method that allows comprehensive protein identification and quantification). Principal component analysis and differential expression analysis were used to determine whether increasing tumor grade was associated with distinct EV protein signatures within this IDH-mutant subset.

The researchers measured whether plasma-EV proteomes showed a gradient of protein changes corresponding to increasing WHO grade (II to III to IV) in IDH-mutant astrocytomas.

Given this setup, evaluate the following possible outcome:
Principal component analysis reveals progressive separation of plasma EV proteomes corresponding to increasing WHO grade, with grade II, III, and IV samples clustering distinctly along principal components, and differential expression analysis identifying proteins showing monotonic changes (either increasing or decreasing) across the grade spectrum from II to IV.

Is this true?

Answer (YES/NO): NO